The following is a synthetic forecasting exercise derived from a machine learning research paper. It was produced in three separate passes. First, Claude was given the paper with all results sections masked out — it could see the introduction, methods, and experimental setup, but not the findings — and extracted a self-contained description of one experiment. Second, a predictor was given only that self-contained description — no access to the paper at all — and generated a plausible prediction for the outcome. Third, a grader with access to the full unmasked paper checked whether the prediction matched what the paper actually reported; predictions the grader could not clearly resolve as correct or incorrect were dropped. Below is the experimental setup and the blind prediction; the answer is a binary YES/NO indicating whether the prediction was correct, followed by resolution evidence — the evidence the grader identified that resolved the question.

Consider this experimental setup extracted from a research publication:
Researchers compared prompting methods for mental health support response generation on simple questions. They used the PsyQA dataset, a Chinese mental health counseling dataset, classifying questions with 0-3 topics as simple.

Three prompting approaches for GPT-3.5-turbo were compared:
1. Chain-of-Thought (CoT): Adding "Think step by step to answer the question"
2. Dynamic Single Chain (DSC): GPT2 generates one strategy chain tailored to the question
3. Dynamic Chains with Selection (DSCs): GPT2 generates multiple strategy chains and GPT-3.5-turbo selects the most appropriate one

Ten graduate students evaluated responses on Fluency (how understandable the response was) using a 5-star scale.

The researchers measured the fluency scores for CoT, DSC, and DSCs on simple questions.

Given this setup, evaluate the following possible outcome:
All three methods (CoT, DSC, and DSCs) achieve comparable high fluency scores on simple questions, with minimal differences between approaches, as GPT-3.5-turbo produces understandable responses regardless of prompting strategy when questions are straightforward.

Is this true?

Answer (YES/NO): YES